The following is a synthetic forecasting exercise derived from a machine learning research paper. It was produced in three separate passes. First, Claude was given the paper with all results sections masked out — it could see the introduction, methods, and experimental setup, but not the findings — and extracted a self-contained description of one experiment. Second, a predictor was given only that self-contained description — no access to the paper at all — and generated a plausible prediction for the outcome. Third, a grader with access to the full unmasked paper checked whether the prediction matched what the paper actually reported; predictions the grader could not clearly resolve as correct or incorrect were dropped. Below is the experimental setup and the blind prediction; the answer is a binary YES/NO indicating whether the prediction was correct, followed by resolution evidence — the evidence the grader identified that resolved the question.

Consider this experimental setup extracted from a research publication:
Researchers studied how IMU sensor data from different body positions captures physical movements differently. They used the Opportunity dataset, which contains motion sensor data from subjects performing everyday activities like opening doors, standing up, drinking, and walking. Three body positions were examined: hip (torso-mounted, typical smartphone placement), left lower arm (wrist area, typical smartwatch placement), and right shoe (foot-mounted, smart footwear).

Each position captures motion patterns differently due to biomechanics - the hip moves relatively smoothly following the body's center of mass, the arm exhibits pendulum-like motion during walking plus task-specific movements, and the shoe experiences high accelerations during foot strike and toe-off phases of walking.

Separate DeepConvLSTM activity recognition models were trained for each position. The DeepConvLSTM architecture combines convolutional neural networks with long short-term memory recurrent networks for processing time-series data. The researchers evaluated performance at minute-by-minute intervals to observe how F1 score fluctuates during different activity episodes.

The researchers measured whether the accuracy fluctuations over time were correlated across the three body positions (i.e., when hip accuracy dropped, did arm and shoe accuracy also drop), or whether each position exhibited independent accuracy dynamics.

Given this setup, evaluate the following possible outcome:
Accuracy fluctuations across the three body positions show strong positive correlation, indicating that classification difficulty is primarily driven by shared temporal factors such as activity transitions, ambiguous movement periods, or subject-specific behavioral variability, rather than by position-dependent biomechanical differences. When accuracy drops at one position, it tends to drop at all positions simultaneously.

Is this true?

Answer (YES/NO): NO